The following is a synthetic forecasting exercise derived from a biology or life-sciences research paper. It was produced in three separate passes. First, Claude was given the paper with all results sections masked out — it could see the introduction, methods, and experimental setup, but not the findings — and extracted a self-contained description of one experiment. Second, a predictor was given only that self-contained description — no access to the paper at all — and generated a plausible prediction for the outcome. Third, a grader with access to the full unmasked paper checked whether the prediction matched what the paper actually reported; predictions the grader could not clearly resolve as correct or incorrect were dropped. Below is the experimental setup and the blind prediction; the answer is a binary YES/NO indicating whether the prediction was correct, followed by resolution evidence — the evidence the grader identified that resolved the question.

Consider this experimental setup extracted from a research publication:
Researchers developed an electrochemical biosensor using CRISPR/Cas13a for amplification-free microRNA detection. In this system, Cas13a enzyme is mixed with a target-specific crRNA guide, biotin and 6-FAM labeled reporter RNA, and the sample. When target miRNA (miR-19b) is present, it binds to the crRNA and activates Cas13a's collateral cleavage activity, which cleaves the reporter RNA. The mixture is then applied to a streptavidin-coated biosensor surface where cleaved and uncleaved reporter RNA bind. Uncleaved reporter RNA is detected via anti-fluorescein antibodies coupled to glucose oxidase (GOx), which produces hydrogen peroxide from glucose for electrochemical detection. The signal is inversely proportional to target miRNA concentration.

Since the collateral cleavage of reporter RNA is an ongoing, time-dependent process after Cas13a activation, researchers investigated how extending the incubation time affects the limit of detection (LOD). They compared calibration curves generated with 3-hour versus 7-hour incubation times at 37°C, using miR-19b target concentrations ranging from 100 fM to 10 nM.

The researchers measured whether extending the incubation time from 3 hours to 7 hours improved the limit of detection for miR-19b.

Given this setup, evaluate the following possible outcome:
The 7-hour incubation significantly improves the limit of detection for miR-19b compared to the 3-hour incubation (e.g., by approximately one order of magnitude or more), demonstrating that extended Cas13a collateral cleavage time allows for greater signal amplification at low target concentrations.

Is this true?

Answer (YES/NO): NO